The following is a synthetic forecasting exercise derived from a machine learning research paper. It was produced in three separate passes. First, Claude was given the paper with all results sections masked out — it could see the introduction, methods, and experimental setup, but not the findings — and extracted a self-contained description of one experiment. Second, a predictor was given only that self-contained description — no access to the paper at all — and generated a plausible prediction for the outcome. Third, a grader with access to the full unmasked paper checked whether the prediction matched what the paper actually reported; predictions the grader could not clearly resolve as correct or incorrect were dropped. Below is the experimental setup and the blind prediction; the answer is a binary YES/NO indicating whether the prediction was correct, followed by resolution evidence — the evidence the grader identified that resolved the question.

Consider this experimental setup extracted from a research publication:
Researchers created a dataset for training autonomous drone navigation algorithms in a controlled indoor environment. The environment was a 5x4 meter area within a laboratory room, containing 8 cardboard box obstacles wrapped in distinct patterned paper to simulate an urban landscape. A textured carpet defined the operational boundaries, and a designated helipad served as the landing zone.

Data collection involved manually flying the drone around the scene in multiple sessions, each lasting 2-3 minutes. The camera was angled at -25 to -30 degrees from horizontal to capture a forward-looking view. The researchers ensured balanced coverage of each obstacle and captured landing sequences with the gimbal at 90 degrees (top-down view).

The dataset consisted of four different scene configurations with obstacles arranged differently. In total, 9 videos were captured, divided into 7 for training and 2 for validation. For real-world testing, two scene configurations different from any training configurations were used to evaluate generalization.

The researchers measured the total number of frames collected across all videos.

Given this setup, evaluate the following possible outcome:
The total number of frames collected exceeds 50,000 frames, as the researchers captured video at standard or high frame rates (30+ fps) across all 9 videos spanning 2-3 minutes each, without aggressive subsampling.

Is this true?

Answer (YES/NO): NO